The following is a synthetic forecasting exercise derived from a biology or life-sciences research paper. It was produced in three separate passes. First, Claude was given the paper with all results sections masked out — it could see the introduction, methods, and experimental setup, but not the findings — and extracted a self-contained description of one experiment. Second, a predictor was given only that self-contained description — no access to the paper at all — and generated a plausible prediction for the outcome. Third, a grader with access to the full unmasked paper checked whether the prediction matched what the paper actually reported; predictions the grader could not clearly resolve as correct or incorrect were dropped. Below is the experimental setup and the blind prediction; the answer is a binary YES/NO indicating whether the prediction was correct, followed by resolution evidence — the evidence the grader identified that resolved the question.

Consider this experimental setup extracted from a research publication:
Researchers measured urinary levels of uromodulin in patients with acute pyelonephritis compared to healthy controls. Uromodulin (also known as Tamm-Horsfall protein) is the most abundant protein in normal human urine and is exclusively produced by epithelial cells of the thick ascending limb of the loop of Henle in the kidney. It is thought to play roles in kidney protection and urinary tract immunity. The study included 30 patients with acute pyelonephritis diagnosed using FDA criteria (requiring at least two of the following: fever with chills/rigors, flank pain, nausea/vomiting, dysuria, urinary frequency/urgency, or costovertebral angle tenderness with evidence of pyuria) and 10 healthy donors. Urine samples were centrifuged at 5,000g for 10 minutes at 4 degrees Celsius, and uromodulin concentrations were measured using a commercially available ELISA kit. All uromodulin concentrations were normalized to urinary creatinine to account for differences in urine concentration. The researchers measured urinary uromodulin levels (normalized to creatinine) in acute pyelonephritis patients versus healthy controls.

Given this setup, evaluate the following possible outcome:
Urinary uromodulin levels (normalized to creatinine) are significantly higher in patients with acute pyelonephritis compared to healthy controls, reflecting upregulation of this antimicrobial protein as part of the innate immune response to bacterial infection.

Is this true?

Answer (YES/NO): NO